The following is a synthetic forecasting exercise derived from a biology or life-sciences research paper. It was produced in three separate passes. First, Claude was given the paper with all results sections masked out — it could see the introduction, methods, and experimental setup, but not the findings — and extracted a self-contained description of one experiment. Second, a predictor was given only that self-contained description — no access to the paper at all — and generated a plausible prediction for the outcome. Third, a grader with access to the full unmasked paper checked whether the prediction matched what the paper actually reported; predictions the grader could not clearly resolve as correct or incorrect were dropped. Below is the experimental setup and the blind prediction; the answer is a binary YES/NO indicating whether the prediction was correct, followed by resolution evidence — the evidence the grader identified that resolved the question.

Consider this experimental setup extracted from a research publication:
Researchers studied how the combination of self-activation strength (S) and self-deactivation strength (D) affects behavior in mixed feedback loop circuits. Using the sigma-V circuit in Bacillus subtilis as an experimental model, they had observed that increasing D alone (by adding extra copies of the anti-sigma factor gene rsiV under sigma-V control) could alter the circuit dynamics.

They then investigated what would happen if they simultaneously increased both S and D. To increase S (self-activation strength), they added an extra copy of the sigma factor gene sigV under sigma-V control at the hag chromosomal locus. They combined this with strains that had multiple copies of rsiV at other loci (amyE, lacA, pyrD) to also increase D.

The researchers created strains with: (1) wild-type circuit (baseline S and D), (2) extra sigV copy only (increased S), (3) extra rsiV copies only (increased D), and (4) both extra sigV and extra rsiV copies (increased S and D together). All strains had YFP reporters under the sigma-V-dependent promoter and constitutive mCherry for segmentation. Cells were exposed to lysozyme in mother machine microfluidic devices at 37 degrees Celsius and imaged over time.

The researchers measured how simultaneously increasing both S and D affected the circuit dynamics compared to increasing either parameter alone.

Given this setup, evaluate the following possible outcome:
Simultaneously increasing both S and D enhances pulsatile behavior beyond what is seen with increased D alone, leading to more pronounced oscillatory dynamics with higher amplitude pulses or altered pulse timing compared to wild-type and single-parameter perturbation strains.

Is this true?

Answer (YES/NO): NO